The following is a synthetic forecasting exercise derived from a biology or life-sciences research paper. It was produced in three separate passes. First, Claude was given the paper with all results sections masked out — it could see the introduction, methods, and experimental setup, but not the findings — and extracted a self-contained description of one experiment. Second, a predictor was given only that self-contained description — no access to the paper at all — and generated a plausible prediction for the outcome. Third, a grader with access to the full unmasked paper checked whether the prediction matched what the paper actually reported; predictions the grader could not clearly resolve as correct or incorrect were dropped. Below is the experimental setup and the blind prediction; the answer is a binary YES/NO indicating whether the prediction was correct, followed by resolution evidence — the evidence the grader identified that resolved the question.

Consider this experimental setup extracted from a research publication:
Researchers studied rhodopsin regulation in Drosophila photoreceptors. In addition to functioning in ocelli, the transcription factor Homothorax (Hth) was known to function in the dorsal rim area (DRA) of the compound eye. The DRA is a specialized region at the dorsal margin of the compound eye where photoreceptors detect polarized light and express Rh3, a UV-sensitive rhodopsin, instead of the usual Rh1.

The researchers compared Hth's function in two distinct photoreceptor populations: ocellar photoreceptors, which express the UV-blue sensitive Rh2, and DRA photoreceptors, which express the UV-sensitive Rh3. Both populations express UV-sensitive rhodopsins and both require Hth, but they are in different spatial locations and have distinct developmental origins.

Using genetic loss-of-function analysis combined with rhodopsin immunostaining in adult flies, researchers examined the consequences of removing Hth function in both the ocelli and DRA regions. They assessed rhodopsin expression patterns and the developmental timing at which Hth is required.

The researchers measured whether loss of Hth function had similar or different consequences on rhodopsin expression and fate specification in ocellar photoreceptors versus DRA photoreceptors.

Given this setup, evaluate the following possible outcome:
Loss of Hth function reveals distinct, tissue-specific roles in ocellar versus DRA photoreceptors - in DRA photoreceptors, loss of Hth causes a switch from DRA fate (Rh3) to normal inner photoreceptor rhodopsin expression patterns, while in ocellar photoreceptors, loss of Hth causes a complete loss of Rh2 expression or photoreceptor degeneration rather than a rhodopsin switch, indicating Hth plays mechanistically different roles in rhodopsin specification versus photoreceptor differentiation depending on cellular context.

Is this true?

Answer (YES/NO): NO